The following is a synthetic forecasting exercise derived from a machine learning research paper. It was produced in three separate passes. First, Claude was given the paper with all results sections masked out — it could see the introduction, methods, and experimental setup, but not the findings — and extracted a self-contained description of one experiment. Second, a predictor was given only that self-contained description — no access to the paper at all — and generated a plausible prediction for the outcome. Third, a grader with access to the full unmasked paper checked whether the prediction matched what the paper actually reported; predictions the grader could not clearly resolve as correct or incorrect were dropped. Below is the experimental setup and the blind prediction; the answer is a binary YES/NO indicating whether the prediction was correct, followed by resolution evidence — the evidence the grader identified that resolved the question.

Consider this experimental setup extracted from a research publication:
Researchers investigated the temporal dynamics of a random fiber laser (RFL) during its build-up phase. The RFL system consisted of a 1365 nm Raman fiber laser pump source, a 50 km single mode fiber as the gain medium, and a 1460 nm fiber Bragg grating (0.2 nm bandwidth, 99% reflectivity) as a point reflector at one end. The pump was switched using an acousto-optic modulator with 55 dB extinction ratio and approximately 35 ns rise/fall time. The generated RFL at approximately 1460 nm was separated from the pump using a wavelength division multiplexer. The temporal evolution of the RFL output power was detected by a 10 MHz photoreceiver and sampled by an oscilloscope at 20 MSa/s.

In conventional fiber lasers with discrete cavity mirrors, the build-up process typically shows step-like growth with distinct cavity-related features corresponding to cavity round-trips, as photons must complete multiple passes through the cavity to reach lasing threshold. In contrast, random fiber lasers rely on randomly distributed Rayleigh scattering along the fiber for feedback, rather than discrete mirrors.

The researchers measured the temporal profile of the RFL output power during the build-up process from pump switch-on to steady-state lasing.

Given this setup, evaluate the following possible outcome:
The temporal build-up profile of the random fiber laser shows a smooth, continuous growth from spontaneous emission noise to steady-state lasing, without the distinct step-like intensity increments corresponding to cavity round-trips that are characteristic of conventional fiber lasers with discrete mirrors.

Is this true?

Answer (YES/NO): YES